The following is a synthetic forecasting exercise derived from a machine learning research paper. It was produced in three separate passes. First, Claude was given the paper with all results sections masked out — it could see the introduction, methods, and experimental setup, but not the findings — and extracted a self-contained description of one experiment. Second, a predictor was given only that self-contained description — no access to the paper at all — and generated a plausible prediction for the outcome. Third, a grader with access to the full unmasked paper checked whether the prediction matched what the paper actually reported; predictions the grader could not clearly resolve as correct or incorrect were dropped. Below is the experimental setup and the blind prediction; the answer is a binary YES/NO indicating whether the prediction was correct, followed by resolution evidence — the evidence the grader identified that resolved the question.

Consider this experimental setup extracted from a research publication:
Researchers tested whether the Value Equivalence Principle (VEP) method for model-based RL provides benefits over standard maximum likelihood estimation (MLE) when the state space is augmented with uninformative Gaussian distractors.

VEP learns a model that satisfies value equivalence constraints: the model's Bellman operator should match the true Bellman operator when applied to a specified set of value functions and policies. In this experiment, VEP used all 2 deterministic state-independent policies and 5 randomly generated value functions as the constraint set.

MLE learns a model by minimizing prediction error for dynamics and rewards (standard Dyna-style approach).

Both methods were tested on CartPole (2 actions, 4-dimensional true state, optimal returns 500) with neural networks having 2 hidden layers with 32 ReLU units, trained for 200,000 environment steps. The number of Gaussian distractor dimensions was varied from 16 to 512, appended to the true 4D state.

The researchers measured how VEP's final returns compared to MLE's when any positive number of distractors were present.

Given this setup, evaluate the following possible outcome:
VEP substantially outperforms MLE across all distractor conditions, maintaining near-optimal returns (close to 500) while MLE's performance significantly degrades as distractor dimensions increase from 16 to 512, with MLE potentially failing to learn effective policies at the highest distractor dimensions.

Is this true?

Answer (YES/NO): NO